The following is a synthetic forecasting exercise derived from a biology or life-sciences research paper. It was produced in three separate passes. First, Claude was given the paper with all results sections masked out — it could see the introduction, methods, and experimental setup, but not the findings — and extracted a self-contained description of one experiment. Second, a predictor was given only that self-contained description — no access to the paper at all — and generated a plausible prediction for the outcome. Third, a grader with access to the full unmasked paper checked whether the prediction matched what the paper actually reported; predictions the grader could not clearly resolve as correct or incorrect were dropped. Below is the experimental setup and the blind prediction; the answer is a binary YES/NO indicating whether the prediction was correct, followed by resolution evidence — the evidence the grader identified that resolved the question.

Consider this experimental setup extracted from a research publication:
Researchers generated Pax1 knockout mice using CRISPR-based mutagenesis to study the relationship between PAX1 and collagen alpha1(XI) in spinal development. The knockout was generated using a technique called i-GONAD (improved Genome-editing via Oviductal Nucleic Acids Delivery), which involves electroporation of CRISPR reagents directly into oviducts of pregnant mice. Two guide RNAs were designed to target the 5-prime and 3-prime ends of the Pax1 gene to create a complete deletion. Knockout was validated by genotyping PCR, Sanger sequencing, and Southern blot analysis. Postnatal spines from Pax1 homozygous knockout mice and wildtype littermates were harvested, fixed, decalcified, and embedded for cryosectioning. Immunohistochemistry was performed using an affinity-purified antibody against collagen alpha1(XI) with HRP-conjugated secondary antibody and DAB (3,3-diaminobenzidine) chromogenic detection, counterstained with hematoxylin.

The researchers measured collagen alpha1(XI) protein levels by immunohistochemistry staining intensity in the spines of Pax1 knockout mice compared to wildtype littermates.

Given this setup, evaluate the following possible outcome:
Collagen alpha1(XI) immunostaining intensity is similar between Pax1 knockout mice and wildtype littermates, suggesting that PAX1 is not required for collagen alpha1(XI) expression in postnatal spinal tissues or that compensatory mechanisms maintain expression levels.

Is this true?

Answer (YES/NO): NO